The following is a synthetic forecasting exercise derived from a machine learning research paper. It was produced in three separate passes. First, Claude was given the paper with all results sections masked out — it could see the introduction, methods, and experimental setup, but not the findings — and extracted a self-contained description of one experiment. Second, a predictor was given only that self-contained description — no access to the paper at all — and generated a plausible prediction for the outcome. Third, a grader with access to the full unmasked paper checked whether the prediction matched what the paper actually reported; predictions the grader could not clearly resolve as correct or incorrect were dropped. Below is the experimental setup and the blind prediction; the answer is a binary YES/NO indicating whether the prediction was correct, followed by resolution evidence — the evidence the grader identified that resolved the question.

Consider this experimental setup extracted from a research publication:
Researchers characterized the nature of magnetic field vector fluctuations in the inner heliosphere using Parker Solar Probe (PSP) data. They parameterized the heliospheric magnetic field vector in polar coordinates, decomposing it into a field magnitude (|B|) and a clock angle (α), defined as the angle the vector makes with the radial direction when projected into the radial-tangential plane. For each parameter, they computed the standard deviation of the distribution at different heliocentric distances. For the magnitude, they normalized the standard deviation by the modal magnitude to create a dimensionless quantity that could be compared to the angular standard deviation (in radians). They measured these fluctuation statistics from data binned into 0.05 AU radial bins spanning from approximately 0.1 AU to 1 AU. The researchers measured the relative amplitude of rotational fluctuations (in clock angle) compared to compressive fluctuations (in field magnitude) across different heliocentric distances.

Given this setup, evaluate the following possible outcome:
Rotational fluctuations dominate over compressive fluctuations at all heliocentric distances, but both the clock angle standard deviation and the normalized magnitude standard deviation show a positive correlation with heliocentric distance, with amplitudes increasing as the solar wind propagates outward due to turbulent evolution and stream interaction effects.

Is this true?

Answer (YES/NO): YES